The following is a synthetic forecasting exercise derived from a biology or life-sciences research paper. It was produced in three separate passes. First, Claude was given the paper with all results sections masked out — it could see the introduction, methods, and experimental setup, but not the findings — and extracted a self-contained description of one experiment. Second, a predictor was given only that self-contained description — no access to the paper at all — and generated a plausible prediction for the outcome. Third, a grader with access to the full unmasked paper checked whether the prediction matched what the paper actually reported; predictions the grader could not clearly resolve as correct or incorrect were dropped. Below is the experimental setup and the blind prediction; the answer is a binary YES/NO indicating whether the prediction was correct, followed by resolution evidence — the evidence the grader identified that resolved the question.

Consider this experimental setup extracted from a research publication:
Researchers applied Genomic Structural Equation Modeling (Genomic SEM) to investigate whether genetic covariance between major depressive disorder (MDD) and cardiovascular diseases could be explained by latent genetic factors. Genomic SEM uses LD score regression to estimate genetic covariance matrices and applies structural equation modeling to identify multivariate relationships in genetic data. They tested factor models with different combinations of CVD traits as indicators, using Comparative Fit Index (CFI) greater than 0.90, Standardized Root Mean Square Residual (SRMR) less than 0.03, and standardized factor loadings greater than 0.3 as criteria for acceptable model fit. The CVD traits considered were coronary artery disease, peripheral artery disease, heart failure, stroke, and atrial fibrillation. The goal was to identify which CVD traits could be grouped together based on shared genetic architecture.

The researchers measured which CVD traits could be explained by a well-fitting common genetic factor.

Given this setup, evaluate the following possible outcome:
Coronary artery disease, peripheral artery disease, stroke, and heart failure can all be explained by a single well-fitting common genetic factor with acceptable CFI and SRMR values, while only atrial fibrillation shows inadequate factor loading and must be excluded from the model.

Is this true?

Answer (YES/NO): YES